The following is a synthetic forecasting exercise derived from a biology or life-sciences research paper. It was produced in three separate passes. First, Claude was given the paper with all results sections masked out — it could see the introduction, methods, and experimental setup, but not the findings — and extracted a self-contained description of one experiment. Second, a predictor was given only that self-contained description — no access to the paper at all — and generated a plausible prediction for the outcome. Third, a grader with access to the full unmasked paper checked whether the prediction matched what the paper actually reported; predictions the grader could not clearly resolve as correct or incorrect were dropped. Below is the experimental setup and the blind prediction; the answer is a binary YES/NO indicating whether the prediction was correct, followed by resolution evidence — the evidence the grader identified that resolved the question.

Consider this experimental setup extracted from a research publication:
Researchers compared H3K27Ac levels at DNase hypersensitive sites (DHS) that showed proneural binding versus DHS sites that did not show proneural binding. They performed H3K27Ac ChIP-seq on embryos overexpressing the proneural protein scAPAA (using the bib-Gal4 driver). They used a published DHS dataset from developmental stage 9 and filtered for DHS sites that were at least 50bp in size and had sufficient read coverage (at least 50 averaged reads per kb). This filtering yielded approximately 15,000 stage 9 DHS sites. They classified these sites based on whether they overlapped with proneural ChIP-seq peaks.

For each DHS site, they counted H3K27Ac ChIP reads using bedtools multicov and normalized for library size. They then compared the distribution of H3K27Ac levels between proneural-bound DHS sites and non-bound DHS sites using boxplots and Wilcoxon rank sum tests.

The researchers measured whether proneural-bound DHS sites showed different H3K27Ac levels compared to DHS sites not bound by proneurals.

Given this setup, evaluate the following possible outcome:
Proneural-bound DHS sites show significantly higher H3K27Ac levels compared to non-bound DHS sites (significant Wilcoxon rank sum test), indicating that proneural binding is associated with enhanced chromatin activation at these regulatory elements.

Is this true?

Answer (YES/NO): YES